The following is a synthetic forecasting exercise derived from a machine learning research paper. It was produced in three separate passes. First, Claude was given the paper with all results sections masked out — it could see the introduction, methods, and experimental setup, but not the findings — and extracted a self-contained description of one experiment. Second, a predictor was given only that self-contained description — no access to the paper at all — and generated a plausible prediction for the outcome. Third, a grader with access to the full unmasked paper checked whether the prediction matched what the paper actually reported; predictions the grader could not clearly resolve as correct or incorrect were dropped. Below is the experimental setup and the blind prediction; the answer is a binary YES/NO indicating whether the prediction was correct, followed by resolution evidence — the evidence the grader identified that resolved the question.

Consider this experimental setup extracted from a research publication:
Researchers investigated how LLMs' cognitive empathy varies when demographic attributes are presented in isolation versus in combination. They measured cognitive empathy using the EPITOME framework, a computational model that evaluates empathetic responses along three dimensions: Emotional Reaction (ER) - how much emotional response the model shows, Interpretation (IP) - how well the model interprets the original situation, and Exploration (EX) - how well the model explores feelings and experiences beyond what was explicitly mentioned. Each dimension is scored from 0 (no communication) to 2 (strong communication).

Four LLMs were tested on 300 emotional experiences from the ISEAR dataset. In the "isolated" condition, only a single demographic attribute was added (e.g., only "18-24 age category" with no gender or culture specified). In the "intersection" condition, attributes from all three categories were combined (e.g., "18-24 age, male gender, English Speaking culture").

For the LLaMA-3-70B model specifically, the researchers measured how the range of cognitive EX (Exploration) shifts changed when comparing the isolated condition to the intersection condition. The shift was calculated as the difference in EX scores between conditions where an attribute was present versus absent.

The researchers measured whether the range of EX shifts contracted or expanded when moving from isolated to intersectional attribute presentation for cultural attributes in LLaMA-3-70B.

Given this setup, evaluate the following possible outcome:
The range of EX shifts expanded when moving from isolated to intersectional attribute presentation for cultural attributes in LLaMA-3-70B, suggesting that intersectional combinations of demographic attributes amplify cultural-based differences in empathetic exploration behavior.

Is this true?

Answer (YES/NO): YES